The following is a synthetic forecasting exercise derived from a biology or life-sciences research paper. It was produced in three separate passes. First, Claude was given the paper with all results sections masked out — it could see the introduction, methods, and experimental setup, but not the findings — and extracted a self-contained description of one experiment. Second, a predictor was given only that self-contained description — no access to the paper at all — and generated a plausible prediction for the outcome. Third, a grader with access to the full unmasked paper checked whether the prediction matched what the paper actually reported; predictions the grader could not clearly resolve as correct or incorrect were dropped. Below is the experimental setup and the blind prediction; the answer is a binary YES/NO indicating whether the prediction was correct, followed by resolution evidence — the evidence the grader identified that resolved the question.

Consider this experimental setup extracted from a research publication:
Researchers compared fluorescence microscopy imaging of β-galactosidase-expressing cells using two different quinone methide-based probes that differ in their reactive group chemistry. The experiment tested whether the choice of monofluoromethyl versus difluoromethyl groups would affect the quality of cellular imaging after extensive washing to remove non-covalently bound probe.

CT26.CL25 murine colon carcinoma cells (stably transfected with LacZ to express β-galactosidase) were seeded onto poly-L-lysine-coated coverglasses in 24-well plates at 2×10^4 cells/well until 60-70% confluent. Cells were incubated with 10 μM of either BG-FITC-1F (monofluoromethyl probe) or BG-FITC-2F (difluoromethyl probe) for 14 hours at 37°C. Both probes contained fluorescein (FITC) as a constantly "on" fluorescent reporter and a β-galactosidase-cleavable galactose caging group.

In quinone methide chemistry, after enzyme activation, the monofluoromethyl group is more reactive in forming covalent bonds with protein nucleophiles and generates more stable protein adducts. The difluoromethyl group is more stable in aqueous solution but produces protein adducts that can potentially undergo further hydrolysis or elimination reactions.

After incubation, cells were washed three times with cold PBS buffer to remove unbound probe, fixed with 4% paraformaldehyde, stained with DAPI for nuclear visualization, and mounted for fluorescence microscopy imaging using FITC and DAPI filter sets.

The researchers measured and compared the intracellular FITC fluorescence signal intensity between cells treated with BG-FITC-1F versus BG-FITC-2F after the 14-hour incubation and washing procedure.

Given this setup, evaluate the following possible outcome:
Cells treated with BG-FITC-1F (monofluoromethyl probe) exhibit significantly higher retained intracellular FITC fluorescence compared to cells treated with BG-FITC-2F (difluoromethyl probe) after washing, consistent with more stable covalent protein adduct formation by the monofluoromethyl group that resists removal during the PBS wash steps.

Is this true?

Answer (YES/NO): YES